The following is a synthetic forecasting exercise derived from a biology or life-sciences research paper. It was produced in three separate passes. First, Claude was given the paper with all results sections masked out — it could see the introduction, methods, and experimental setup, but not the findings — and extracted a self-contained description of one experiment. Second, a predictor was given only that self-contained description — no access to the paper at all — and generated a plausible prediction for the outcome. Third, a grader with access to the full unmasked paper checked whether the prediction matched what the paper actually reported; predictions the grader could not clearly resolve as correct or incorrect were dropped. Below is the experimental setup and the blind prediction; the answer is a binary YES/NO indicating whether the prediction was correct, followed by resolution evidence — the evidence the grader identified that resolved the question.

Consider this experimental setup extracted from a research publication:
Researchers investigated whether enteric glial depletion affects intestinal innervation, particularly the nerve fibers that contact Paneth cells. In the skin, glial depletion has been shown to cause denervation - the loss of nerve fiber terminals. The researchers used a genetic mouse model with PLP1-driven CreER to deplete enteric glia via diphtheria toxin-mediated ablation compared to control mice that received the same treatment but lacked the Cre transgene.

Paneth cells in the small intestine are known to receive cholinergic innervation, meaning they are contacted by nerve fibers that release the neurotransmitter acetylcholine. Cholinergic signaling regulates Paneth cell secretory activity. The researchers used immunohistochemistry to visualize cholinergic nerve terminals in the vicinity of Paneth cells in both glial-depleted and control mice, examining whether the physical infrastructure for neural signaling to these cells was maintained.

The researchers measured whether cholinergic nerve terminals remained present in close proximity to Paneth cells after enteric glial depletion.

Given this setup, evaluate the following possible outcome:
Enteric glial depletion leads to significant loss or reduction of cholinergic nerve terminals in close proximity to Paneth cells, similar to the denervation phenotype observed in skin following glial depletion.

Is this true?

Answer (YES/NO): NO